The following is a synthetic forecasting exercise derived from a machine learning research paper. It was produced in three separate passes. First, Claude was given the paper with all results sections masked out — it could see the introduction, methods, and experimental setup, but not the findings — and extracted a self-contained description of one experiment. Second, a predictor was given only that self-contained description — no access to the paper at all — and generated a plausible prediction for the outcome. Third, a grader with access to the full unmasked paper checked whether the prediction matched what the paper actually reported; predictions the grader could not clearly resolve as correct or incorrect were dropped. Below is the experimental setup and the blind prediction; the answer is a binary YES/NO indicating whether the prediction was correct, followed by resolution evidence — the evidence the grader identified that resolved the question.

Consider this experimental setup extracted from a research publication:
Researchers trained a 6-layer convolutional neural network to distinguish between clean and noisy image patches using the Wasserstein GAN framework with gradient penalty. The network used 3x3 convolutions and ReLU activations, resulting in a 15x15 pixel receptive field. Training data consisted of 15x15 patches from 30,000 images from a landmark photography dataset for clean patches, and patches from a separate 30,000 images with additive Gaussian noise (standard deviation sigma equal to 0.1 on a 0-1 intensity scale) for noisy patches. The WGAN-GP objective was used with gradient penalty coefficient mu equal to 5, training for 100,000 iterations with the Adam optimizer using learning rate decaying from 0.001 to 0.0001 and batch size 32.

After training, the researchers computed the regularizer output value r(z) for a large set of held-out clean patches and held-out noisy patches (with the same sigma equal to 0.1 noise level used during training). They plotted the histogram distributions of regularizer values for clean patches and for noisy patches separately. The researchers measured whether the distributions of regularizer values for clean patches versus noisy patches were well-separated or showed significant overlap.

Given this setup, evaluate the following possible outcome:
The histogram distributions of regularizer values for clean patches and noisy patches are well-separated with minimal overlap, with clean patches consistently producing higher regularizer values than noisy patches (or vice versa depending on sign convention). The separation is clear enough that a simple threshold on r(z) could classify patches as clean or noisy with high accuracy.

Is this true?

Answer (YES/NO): YES